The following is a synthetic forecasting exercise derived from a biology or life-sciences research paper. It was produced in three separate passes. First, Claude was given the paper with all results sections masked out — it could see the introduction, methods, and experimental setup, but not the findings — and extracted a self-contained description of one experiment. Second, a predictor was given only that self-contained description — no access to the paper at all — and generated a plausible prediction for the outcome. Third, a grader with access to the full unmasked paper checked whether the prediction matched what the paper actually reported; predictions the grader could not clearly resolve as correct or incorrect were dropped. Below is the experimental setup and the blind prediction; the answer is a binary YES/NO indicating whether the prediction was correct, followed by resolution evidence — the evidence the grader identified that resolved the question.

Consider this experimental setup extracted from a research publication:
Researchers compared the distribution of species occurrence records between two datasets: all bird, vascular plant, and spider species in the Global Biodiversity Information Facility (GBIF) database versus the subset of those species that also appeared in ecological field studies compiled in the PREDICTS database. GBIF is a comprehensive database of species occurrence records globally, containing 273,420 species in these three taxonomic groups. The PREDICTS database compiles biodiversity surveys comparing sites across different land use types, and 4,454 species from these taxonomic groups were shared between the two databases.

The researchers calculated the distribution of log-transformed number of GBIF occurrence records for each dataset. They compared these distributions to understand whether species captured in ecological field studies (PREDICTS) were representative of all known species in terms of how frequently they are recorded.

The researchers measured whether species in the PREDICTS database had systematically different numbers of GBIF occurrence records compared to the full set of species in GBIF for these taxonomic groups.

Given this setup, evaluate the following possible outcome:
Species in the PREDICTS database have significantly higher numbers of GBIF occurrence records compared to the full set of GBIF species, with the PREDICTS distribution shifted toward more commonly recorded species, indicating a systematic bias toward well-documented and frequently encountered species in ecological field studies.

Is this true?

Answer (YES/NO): YES